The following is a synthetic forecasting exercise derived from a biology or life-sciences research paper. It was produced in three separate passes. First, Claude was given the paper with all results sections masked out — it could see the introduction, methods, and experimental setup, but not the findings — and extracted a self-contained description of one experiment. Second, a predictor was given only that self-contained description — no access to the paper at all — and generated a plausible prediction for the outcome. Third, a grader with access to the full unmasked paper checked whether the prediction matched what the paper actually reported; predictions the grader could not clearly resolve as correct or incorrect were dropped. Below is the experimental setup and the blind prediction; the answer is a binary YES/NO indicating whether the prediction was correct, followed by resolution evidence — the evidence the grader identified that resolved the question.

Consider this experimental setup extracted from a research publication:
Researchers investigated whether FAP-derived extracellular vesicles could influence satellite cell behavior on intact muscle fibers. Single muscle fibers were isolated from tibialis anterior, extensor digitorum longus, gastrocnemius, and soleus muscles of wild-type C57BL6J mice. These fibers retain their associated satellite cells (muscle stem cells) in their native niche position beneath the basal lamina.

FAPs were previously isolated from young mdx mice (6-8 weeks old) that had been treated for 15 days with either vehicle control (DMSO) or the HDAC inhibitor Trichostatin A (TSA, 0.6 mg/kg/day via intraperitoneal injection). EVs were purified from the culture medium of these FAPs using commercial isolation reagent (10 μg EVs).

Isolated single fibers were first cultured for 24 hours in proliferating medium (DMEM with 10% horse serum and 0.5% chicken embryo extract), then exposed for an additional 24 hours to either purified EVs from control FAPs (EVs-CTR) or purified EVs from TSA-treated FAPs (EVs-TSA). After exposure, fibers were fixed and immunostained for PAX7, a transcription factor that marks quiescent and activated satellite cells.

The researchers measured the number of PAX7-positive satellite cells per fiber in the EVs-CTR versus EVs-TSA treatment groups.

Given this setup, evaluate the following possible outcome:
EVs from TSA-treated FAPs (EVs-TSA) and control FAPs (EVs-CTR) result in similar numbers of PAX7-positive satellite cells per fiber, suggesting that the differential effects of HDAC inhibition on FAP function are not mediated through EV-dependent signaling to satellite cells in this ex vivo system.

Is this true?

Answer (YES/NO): NO